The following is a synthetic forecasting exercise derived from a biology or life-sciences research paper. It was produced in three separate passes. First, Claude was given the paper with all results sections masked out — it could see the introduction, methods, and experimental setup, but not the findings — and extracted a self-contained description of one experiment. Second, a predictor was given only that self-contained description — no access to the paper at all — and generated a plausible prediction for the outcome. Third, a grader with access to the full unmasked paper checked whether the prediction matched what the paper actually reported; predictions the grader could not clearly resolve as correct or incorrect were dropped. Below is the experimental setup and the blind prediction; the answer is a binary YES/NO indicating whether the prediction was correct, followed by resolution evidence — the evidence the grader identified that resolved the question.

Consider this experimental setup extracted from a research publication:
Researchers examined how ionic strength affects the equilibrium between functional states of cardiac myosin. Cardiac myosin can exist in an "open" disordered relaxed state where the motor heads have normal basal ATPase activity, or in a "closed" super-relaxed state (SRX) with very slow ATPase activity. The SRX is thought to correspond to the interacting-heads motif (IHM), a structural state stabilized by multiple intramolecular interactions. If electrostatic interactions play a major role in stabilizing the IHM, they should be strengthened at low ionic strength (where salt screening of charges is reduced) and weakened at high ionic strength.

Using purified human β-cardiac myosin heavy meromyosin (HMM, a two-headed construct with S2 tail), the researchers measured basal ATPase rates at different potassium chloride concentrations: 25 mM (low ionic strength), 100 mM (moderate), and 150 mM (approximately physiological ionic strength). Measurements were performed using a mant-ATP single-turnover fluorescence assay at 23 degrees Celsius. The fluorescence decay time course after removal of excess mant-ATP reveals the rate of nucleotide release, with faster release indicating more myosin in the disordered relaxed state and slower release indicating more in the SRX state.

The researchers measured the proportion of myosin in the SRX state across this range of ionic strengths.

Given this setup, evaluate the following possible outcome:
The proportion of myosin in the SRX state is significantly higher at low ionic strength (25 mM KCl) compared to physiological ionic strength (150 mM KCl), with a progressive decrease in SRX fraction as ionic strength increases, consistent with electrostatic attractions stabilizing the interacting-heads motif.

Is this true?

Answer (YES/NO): YES